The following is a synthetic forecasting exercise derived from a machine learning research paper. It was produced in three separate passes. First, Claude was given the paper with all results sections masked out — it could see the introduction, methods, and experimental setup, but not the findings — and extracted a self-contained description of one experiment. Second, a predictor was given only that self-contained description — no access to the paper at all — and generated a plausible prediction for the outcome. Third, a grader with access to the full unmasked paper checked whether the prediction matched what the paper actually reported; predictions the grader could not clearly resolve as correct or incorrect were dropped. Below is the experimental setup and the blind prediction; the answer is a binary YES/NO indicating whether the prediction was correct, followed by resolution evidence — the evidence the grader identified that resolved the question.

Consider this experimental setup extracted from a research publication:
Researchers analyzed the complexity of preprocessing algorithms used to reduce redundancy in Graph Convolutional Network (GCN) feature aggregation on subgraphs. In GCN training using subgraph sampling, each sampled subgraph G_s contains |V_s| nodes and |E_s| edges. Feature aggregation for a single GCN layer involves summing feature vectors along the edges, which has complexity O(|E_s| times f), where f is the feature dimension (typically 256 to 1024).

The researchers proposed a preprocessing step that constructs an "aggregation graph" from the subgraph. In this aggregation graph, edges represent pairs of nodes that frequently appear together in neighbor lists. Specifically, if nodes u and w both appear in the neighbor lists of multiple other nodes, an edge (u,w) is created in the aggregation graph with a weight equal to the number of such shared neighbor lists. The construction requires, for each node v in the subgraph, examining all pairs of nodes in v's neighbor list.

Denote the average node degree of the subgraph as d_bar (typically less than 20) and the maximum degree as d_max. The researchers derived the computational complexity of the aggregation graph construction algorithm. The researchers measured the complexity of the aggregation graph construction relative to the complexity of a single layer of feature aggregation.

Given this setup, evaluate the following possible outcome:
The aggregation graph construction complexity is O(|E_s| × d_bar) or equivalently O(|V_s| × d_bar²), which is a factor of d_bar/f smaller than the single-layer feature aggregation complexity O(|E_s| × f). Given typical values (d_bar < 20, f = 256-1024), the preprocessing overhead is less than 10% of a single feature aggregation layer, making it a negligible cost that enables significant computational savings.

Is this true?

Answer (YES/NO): YES